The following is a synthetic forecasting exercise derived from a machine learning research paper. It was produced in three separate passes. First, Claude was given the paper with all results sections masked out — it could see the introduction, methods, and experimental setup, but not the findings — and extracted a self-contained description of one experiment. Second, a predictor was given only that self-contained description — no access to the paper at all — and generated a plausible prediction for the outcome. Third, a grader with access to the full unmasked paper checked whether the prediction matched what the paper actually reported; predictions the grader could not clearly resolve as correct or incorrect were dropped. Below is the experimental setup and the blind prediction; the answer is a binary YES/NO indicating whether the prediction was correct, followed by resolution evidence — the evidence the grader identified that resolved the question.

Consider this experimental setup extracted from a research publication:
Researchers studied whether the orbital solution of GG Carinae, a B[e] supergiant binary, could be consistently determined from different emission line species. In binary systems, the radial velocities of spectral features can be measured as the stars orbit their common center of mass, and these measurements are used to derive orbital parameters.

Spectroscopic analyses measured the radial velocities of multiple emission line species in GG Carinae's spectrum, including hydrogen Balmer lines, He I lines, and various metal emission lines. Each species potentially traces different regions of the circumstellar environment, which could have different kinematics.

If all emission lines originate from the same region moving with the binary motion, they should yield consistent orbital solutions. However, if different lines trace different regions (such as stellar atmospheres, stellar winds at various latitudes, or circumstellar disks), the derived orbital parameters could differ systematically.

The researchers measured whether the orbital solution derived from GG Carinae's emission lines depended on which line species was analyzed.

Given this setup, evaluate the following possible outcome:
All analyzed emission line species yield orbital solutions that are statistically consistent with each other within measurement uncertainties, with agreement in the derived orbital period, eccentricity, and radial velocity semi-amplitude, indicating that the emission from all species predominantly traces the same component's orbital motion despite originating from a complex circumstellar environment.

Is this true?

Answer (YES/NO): NO